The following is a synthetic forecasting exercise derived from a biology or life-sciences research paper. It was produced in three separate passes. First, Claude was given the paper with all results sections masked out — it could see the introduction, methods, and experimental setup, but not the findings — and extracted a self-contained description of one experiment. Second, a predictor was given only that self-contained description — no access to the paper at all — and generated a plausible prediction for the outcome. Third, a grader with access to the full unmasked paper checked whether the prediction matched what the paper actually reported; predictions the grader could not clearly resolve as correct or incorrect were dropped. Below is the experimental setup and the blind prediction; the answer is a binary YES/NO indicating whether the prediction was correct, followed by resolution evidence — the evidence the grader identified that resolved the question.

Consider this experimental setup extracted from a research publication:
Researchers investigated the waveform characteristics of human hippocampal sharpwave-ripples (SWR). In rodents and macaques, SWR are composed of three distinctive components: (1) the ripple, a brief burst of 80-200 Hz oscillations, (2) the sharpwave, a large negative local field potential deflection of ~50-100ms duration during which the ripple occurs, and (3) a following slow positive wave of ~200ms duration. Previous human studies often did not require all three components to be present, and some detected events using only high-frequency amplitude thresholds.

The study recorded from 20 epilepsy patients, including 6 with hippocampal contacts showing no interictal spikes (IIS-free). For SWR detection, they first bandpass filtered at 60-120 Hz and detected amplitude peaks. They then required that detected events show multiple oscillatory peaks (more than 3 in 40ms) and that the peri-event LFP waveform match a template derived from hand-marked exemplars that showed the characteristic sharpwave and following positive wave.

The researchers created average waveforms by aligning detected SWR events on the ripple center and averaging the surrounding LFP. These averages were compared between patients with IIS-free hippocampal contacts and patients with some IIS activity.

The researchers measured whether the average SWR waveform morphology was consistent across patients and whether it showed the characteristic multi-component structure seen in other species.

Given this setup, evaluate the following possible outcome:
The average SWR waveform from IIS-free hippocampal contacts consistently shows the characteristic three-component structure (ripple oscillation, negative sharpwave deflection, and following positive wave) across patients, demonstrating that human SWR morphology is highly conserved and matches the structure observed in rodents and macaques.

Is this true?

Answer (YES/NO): YES